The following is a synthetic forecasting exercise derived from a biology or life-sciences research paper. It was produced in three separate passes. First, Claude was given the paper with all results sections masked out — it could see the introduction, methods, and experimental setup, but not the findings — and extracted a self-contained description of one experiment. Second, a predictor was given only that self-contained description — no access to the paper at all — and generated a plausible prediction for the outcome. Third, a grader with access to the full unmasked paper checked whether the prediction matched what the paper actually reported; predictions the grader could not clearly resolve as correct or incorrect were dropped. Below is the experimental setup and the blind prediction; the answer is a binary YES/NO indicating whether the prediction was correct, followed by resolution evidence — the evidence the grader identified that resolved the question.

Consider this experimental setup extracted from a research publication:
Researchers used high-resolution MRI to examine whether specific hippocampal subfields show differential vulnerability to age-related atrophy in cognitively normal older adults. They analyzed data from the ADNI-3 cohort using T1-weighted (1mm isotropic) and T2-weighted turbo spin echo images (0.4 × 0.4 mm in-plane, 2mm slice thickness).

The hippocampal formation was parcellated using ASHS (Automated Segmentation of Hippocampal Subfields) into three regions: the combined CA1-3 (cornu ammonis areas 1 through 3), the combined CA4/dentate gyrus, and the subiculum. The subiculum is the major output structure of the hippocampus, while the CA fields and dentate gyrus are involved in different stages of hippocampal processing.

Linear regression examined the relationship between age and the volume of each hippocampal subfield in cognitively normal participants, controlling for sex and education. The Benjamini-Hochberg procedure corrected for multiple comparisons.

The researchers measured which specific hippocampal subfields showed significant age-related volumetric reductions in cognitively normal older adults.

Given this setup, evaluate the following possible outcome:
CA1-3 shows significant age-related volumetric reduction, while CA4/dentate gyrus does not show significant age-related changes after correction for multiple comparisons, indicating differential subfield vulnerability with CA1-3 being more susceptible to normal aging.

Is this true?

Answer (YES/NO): NO